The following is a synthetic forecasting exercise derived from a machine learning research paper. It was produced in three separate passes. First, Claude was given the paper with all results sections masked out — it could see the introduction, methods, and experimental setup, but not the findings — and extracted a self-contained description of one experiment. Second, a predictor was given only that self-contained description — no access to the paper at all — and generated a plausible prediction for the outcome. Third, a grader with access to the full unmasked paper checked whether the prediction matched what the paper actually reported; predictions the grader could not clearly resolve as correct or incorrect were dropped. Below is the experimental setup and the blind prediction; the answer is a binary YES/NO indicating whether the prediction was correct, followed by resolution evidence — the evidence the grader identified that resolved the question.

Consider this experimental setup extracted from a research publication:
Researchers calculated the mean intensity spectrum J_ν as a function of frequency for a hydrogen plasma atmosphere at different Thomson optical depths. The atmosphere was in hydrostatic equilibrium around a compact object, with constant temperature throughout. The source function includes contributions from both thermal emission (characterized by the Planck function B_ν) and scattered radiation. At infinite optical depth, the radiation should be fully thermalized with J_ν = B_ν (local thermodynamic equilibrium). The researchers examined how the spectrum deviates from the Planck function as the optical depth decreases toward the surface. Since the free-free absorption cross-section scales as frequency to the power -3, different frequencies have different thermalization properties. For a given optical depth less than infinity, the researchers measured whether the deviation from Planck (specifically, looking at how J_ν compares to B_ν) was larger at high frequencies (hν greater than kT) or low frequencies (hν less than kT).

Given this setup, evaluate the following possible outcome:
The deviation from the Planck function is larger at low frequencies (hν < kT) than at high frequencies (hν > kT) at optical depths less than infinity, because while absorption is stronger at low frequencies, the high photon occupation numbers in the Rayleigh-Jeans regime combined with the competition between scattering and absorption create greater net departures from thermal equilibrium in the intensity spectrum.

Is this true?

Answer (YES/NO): NO